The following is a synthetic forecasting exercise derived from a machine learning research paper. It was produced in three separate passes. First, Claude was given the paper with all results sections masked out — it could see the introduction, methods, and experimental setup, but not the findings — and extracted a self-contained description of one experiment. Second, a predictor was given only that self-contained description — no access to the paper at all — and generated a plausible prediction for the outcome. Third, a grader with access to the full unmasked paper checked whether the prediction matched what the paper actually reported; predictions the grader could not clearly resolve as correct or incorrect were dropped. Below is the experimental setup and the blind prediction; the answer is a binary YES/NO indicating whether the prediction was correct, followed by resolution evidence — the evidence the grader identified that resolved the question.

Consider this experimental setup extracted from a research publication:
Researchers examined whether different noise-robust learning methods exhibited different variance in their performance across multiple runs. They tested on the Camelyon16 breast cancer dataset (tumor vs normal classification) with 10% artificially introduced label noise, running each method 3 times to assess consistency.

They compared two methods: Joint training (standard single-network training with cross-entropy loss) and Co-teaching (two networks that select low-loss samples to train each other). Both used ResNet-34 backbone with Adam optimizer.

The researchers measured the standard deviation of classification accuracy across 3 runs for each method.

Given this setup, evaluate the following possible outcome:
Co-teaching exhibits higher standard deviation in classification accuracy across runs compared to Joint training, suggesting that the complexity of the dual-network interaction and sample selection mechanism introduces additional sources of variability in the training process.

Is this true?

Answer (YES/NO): NO